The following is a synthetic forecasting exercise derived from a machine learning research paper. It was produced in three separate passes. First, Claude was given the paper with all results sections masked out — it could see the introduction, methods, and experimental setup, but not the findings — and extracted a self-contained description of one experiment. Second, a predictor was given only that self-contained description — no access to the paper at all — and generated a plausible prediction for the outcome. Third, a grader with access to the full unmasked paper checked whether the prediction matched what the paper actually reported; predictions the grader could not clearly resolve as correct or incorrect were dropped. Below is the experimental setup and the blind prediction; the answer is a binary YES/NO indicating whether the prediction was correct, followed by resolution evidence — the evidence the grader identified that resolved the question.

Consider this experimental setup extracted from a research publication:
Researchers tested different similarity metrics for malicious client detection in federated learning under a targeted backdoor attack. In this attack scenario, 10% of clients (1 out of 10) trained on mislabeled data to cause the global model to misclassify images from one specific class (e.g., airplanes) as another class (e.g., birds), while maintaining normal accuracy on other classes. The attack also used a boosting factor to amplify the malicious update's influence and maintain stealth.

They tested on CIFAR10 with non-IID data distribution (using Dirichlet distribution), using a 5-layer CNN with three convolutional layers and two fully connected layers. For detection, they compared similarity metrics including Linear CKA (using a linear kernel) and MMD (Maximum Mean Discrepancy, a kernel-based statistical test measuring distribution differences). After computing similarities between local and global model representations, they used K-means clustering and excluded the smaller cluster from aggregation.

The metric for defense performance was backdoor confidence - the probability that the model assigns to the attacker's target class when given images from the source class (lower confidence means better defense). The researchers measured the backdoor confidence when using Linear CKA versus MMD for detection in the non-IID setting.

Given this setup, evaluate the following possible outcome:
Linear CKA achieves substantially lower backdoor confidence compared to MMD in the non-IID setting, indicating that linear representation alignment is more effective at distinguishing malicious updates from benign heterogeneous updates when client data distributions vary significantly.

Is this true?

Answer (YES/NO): NO